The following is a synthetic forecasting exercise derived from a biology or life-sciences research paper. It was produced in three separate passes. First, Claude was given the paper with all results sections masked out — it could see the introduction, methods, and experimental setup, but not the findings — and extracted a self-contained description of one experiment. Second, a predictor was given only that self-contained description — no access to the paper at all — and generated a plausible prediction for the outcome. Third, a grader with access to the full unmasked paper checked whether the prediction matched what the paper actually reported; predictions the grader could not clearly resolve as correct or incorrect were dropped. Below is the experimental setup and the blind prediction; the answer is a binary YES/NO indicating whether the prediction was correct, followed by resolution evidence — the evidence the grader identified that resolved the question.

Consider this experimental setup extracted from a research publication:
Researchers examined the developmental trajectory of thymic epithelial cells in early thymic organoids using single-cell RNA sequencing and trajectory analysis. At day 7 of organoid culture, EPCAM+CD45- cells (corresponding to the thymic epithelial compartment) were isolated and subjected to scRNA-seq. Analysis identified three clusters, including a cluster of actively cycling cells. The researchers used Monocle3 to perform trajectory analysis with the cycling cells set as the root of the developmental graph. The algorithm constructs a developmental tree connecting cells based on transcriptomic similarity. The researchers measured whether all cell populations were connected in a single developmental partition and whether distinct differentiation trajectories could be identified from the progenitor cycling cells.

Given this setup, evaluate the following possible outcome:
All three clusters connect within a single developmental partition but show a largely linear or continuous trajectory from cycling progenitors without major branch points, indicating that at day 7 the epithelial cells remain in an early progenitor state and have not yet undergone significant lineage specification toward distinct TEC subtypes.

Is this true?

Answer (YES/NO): NO